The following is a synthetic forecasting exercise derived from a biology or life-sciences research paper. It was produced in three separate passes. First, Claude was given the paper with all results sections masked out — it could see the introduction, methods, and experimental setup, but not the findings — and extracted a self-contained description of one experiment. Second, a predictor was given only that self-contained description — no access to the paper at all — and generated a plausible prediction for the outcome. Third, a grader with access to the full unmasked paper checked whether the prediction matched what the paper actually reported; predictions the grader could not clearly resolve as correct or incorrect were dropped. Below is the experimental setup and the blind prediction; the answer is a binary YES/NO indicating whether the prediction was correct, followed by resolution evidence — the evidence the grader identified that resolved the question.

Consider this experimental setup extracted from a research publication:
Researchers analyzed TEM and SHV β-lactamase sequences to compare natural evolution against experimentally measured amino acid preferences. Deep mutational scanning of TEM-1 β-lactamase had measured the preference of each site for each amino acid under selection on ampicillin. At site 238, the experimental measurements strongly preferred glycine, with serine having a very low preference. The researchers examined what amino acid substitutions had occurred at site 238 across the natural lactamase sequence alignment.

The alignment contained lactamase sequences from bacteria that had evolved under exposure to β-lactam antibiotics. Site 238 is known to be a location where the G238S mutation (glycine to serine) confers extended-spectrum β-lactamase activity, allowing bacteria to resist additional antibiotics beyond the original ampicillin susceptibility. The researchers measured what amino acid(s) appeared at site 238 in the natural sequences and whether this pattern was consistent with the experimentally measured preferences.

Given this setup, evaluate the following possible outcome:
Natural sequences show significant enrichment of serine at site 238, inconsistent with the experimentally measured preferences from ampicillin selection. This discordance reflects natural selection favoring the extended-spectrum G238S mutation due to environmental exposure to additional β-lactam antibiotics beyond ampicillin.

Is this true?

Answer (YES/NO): YES